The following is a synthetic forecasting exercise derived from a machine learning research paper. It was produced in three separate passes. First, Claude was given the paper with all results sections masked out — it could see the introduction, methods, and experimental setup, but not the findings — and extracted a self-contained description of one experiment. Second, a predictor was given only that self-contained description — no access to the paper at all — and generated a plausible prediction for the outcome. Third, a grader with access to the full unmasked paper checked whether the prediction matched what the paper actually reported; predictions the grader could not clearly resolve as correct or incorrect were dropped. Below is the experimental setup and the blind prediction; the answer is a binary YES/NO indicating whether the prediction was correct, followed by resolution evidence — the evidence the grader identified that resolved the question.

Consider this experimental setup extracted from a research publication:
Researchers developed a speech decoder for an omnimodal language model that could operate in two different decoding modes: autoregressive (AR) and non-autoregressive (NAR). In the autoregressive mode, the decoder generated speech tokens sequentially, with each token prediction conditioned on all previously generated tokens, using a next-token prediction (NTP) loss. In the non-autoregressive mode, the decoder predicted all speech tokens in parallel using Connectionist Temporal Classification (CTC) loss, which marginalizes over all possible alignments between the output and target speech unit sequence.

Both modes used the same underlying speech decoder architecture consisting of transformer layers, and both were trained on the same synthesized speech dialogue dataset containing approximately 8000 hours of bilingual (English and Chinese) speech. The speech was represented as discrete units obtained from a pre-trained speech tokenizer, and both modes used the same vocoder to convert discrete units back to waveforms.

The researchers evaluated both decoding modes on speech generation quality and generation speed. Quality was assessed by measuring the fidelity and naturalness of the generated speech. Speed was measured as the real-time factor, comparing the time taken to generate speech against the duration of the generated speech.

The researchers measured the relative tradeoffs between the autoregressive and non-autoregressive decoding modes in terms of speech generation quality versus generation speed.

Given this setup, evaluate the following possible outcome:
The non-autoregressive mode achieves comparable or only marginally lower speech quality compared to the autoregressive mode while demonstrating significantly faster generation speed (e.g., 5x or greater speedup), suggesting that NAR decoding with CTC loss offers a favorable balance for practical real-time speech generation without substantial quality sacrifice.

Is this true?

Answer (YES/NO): YES